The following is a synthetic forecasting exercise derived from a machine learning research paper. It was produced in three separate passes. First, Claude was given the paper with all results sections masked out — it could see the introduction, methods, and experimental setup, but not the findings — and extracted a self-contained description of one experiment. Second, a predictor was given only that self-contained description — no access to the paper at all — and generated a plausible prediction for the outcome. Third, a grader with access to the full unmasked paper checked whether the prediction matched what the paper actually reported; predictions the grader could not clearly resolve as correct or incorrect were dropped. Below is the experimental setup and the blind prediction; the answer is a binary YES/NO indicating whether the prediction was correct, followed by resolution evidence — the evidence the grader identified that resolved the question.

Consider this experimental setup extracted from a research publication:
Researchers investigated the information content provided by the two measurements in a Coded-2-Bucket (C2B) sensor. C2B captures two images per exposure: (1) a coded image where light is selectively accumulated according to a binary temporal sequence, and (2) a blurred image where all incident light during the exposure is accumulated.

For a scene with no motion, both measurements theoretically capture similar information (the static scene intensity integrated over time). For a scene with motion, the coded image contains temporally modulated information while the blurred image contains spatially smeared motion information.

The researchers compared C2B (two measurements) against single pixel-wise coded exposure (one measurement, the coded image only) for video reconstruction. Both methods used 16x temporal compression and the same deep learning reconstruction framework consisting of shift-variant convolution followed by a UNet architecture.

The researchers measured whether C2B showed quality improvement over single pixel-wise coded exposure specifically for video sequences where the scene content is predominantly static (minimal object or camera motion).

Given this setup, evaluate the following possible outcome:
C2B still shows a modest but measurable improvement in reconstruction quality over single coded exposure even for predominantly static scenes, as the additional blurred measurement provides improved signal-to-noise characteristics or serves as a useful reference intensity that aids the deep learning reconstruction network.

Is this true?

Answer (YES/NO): NO